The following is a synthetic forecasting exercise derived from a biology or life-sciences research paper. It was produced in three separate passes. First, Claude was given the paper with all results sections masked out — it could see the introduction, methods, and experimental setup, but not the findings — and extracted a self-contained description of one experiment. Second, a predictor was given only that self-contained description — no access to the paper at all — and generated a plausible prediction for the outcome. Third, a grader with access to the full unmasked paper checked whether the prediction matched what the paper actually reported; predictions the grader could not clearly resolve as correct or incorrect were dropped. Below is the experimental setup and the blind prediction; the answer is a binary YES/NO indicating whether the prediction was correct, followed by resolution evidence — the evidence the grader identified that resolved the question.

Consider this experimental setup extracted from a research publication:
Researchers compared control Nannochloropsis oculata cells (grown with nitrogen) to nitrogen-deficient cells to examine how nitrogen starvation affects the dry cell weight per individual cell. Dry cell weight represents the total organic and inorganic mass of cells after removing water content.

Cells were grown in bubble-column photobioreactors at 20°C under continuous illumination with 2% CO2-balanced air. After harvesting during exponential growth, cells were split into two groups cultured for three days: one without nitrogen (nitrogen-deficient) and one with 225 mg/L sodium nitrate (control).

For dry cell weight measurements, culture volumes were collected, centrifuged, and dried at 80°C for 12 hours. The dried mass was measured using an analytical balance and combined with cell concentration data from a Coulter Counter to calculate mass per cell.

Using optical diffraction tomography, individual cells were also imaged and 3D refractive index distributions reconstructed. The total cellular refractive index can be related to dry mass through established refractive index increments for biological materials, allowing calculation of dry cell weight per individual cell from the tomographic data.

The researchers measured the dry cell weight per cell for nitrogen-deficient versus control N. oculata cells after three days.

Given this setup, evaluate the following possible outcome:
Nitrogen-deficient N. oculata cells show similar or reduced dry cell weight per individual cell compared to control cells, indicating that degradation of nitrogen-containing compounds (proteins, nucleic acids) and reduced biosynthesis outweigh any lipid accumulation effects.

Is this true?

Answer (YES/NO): YES